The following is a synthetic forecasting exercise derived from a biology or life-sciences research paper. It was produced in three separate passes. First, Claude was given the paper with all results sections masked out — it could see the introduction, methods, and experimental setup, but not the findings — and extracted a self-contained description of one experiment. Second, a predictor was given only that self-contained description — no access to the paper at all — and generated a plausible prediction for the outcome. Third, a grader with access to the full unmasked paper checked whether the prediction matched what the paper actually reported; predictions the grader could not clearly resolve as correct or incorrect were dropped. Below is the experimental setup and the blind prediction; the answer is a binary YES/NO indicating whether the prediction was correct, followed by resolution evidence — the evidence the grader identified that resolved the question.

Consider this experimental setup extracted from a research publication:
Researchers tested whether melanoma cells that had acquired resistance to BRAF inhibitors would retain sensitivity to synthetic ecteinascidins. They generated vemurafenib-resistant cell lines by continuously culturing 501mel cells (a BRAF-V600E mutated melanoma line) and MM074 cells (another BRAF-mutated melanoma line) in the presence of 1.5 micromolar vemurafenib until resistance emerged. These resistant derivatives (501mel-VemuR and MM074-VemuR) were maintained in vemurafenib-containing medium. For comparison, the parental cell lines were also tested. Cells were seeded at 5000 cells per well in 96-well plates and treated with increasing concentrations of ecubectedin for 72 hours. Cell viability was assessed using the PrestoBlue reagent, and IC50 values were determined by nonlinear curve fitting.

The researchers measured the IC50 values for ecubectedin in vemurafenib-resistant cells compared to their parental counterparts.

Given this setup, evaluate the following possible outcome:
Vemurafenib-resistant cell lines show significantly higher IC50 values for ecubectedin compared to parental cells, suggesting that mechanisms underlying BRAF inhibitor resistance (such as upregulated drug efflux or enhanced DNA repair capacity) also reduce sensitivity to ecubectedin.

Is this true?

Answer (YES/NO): NO